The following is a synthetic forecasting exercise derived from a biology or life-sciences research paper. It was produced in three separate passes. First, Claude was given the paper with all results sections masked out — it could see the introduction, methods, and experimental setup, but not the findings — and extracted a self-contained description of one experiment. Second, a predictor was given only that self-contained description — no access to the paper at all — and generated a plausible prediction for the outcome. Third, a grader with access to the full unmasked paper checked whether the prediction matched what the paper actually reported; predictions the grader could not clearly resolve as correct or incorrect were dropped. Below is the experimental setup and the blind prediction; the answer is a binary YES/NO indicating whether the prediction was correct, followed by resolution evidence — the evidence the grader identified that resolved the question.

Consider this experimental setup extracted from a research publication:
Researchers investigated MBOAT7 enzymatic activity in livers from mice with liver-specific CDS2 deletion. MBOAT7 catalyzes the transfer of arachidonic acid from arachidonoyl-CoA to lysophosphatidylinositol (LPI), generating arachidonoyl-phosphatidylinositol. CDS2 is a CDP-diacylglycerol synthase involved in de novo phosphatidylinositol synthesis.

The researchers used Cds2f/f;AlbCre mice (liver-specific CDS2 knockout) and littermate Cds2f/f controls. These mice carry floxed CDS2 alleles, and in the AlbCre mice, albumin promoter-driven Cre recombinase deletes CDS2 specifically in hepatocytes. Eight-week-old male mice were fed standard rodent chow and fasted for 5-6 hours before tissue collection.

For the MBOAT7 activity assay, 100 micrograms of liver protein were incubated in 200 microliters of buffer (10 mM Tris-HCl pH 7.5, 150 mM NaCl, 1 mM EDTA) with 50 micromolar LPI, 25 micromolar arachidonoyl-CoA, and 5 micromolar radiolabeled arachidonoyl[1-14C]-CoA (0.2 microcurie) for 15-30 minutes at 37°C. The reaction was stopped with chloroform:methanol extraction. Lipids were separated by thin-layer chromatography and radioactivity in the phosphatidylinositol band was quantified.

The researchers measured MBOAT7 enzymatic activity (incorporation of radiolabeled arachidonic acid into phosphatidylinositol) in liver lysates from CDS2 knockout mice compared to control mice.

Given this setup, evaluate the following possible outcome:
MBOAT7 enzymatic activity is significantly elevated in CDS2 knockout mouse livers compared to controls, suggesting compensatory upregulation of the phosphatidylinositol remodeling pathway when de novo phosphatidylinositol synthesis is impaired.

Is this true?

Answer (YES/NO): NO